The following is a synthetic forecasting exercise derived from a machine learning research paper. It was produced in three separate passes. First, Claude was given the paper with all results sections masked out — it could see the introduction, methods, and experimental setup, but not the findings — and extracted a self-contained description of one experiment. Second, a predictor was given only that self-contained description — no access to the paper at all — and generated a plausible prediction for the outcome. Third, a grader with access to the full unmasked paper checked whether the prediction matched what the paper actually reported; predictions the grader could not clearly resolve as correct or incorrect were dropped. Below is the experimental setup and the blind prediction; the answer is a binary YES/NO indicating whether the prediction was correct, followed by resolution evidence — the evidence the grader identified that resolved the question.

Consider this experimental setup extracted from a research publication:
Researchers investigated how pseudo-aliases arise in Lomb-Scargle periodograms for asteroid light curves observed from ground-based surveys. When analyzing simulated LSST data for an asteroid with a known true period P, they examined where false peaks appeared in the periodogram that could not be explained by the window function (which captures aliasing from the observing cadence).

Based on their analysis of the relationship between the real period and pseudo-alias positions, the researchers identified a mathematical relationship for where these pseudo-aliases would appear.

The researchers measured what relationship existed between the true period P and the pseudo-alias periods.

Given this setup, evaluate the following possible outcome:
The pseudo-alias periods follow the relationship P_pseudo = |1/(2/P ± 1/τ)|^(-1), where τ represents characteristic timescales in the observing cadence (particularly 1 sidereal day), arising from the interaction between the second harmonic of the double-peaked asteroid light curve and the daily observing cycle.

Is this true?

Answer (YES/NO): NO